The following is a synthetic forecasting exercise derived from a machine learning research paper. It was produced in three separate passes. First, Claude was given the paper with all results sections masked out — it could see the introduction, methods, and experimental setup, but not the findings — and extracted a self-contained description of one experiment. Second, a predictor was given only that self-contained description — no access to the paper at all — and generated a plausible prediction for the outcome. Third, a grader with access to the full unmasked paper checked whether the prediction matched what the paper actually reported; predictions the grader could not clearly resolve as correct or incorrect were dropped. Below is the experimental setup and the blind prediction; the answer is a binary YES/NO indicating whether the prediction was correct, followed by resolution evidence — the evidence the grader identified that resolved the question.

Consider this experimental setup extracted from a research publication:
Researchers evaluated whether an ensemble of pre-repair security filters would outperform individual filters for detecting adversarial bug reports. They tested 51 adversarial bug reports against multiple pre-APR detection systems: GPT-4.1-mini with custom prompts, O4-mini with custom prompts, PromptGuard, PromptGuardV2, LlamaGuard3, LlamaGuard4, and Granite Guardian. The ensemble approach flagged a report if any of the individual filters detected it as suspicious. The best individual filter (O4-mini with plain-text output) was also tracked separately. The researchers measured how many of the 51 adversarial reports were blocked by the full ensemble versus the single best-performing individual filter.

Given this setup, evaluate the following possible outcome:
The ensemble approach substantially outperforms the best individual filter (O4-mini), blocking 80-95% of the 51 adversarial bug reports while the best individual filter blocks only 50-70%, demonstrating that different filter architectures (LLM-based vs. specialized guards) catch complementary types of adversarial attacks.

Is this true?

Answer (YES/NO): NO